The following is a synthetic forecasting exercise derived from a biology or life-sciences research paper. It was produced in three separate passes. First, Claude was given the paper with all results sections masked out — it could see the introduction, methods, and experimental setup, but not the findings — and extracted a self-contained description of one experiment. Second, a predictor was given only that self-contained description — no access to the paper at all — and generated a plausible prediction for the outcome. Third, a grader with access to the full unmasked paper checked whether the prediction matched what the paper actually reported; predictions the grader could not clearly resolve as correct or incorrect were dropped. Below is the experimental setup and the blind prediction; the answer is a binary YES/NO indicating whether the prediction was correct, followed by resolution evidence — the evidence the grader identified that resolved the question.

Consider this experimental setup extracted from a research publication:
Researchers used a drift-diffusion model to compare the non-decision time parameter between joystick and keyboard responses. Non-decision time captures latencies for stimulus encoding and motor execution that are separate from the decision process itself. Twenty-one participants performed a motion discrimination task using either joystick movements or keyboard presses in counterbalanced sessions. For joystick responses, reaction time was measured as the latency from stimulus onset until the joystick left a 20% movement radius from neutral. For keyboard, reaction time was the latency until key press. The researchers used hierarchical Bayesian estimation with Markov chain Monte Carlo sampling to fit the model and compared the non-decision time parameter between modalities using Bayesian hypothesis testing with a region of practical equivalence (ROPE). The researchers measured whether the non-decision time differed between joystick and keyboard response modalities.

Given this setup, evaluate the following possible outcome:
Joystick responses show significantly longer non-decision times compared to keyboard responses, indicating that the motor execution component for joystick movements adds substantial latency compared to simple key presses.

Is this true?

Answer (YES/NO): NO